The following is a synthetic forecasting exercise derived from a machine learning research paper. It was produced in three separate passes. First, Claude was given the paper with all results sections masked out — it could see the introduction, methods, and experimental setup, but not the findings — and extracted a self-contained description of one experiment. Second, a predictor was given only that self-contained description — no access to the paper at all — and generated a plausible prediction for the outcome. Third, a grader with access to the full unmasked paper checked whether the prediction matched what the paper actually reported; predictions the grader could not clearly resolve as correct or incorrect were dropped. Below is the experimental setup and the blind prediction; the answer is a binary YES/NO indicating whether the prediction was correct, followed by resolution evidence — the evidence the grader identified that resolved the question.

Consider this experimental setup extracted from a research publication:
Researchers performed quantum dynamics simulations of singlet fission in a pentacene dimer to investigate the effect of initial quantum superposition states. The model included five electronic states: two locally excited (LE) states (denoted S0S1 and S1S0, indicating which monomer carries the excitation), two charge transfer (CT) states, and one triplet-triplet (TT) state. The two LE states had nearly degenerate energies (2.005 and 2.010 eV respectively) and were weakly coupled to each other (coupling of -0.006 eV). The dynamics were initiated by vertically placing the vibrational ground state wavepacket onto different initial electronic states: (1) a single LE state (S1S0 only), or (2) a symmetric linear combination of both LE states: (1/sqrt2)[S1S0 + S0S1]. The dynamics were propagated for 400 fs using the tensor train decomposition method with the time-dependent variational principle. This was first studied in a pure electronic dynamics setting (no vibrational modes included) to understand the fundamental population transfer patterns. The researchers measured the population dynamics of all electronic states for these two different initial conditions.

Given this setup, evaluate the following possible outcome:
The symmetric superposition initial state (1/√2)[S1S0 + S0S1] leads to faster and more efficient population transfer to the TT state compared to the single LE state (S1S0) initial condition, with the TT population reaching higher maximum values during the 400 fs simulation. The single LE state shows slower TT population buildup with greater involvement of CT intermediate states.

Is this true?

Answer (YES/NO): NO